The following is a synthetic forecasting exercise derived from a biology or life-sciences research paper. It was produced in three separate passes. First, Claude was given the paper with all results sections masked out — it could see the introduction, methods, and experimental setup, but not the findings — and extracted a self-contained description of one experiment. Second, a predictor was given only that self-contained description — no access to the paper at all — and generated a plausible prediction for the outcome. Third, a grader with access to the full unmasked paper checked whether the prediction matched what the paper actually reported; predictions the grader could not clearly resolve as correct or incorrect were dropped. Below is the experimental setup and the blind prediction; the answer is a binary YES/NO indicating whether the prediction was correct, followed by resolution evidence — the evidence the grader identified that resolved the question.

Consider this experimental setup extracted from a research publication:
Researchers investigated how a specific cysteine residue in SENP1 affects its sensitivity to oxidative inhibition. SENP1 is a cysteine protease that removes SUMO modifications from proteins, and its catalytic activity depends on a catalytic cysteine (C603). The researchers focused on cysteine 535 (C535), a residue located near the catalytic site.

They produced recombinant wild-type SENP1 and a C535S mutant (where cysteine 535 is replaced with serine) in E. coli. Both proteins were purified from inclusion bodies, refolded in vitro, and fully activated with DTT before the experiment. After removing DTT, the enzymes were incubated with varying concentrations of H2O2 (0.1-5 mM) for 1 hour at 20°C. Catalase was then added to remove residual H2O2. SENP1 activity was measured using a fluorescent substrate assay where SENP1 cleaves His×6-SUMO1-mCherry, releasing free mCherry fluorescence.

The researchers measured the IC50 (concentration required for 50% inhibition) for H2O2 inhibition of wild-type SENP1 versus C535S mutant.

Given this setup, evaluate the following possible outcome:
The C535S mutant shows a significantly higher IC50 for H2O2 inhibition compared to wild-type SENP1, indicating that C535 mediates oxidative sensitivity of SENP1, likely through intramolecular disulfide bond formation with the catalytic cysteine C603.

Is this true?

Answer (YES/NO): NO